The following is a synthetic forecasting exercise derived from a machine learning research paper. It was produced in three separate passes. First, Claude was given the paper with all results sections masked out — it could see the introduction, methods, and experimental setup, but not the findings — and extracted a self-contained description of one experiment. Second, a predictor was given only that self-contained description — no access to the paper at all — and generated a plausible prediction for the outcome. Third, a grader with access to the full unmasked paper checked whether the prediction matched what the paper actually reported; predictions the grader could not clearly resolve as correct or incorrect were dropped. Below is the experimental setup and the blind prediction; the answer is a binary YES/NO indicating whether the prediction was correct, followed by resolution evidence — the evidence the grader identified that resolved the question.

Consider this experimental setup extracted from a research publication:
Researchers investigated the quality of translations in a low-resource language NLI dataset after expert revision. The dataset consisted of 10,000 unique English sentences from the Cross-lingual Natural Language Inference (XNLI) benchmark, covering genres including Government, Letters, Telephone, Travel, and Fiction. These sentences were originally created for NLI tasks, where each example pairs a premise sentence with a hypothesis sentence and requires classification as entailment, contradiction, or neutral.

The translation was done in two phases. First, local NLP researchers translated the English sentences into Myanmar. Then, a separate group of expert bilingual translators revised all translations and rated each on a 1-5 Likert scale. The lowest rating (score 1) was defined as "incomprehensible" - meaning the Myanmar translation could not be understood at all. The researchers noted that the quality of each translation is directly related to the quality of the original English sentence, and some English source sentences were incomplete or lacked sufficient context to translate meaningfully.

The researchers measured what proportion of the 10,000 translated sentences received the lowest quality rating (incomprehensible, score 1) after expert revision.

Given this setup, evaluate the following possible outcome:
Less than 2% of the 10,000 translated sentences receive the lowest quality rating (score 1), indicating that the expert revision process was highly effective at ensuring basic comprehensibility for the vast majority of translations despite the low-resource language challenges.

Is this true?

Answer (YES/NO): YES